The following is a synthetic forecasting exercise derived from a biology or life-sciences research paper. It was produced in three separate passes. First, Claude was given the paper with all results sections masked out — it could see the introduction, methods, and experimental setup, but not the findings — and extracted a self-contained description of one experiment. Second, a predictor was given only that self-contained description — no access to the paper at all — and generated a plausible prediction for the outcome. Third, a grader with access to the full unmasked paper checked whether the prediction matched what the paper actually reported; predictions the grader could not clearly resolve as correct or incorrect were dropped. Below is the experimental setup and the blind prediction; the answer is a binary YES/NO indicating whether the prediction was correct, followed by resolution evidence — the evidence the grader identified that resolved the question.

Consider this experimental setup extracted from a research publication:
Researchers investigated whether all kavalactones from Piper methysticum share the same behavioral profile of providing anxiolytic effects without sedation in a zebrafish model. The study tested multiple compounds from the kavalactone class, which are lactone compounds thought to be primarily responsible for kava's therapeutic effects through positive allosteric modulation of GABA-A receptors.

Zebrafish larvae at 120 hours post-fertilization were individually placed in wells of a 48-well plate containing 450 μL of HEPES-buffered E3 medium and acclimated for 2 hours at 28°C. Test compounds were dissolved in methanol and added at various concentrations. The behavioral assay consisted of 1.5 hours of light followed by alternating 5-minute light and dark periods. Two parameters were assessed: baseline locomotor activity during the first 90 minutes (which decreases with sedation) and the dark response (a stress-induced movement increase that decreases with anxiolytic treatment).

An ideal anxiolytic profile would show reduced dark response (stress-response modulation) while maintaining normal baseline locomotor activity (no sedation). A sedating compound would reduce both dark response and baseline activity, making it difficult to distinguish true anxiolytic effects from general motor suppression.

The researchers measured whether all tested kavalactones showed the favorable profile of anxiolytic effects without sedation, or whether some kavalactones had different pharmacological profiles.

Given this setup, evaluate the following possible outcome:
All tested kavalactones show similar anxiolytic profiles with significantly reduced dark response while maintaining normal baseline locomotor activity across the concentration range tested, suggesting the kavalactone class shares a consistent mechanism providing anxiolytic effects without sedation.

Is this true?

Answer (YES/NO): NO